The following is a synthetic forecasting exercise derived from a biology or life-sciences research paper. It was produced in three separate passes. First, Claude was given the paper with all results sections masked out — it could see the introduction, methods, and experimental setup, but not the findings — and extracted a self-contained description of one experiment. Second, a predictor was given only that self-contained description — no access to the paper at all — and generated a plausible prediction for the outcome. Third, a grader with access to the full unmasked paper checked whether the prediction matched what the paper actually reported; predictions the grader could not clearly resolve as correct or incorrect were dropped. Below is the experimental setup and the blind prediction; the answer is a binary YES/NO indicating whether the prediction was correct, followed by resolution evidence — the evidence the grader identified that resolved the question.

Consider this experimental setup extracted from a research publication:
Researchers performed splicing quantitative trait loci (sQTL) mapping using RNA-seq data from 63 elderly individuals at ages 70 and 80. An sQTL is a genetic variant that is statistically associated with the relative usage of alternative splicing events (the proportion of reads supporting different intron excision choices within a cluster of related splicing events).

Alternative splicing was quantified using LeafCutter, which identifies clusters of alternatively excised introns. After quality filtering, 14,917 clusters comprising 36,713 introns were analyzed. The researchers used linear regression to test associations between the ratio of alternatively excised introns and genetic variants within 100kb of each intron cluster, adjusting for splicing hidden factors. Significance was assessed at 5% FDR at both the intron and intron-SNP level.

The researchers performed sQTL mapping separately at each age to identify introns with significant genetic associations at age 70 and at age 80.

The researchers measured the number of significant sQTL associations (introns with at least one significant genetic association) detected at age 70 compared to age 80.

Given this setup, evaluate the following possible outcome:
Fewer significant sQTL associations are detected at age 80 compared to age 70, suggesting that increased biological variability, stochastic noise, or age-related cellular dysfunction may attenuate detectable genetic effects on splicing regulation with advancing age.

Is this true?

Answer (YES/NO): YES